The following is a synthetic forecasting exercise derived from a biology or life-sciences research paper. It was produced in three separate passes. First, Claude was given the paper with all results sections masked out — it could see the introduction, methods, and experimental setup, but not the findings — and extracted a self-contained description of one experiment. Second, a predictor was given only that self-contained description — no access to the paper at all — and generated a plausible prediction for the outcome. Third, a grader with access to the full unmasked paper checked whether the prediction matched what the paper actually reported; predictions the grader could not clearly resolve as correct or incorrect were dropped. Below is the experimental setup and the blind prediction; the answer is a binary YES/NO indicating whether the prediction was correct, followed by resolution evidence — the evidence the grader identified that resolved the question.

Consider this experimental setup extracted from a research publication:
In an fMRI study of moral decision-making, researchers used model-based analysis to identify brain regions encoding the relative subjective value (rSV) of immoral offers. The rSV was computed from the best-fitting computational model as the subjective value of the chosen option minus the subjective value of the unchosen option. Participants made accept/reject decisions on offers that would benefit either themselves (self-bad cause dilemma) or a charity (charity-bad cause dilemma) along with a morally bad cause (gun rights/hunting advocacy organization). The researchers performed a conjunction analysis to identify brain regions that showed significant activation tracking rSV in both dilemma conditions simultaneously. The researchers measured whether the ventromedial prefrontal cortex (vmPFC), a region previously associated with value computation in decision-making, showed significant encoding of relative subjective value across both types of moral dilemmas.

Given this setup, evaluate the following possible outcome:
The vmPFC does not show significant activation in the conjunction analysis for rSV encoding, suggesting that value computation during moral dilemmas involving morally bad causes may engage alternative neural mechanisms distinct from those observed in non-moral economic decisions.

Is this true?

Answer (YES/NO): NO